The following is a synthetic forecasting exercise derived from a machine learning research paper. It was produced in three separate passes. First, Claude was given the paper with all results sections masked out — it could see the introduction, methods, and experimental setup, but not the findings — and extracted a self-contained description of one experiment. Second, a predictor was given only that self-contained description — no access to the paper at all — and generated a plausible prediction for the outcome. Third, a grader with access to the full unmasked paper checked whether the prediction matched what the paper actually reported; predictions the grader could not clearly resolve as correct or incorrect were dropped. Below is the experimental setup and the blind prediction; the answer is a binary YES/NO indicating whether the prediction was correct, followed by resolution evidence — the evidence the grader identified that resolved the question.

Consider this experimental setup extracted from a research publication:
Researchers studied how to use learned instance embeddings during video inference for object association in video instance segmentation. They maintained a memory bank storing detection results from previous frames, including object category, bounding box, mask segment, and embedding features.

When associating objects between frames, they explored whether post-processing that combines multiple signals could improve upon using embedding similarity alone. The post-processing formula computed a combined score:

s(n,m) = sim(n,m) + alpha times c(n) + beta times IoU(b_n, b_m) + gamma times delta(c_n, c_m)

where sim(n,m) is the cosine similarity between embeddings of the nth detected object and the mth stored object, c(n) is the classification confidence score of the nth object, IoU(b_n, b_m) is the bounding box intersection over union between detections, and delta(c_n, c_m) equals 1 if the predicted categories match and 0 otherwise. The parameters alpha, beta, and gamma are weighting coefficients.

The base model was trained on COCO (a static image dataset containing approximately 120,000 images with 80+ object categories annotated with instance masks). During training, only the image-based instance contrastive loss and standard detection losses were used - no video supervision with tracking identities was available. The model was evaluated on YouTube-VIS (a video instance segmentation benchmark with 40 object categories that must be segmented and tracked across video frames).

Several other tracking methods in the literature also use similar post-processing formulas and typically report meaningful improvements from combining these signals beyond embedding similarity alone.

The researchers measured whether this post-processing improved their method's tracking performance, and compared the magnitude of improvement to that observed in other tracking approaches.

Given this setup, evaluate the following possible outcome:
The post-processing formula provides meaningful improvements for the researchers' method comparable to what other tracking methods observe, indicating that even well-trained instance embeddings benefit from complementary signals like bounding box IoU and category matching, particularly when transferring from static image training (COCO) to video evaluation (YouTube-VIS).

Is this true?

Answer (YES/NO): NO